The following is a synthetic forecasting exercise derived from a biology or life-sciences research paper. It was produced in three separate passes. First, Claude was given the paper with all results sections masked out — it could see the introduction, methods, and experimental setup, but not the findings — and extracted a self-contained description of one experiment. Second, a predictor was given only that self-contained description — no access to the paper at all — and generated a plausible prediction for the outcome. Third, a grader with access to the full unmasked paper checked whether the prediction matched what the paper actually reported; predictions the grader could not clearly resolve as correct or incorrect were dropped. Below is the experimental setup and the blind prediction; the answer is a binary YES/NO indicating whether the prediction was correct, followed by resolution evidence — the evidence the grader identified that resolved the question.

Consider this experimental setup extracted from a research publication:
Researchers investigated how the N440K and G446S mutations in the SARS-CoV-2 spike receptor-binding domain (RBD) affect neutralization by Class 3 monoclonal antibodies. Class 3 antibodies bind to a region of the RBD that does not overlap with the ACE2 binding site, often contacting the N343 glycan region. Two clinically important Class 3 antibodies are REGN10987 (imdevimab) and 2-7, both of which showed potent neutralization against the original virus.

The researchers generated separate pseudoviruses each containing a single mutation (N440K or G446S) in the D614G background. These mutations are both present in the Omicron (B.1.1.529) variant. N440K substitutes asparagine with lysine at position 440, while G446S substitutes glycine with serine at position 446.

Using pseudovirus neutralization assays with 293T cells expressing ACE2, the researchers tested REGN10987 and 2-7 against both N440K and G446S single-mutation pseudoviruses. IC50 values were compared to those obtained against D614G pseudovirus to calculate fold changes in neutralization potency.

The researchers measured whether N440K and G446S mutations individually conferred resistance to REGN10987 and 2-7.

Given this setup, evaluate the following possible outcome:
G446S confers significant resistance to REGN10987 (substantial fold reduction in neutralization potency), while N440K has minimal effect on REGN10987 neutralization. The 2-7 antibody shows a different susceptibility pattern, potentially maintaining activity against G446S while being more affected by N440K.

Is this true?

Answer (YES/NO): NO